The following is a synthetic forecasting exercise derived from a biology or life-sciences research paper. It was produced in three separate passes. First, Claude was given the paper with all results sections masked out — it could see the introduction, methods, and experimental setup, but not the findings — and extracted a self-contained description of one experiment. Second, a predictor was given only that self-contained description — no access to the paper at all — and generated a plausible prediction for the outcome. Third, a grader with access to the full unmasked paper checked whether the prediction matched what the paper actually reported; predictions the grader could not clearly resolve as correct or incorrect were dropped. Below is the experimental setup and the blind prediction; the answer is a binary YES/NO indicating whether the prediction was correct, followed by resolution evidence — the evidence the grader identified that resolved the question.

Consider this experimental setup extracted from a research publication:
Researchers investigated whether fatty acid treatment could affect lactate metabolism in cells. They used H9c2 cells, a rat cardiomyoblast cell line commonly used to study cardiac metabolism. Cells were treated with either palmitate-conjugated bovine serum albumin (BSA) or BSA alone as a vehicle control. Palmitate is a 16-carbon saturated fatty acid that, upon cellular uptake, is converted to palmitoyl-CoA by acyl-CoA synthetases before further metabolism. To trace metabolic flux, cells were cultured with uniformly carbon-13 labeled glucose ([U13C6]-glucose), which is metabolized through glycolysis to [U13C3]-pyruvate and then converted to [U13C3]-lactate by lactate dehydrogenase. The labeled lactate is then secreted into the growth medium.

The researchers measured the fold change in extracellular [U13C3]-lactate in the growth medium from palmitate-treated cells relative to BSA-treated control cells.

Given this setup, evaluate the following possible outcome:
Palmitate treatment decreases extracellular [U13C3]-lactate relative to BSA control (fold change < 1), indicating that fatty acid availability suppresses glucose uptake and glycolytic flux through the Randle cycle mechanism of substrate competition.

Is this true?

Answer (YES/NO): NO